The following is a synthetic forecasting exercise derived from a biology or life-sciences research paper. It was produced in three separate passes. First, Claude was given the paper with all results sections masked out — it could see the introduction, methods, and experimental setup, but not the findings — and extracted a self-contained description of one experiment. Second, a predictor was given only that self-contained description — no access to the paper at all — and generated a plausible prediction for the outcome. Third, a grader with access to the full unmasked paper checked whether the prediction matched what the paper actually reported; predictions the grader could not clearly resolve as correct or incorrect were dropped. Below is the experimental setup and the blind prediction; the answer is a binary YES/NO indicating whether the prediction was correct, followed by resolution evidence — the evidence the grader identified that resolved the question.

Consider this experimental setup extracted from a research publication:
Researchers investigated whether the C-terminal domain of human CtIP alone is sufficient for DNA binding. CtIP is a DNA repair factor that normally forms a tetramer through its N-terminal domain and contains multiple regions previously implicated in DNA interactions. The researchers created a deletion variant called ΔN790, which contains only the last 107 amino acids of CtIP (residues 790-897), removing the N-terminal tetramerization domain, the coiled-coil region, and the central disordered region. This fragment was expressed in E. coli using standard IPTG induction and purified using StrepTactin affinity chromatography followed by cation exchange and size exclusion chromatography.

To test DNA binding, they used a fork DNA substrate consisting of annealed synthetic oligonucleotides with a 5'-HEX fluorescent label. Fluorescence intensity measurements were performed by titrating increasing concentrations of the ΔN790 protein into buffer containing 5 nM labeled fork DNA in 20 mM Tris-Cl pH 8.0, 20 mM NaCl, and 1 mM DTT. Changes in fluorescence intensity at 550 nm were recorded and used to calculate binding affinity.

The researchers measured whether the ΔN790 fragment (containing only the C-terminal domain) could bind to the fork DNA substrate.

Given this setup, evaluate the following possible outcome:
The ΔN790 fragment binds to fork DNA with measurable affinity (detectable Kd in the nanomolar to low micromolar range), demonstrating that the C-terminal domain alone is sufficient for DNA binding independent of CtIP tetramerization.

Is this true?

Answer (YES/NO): YES